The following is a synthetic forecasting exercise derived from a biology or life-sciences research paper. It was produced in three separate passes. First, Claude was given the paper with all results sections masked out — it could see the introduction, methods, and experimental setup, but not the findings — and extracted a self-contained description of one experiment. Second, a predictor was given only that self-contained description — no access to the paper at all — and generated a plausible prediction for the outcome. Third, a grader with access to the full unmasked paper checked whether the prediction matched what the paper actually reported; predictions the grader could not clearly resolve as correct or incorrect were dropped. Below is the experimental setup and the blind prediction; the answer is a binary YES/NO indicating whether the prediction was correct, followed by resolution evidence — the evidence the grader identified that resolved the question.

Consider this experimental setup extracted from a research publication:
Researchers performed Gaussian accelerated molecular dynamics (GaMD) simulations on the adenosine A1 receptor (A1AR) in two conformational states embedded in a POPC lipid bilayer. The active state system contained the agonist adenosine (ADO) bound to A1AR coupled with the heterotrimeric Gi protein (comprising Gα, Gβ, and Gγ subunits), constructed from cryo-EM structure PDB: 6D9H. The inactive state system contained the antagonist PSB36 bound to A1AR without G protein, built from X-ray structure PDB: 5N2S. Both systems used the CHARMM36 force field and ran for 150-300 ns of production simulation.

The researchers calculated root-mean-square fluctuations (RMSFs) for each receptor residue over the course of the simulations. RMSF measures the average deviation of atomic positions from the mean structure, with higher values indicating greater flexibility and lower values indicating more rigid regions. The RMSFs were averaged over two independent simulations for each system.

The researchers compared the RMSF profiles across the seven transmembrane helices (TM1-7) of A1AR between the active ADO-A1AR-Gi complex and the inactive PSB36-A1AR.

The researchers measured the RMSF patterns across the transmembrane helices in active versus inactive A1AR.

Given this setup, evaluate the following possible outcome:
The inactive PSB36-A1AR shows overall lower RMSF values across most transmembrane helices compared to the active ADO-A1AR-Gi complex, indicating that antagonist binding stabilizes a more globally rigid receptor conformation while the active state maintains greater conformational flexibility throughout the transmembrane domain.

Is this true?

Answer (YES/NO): NO